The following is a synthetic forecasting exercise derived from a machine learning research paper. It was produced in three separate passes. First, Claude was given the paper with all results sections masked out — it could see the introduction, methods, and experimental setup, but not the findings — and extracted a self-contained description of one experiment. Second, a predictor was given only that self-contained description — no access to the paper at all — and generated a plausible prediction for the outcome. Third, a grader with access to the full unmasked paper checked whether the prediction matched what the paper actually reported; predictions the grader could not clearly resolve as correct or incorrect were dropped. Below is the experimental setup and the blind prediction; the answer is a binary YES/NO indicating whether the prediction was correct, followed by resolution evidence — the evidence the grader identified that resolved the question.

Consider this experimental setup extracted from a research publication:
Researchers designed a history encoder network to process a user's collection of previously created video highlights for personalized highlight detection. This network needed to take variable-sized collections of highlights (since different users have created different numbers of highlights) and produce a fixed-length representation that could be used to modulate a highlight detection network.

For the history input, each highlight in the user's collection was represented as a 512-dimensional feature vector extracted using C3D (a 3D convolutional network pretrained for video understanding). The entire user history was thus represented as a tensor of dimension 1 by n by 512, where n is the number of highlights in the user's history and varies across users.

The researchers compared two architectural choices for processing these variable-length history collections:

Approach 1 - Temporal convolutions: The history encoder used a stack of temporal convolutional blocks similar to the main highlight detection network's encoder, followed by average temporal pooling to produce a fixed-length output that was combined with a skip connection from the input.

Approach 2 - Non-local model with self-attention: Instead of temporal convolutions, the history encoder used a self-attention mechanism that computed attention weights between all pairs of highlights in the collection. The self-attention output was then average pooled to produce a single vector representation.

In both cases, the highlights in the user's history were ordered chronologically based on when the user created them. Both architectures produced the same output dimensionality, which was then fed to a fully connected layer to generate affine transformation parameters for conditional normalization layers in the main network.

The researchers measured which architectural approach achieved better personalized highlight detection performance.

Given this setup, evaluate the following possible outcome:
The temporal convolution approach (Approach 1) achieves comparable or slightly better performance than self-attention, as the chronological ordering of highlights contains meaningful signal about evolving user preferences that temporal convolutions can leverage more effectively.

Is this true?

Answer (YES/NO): YES